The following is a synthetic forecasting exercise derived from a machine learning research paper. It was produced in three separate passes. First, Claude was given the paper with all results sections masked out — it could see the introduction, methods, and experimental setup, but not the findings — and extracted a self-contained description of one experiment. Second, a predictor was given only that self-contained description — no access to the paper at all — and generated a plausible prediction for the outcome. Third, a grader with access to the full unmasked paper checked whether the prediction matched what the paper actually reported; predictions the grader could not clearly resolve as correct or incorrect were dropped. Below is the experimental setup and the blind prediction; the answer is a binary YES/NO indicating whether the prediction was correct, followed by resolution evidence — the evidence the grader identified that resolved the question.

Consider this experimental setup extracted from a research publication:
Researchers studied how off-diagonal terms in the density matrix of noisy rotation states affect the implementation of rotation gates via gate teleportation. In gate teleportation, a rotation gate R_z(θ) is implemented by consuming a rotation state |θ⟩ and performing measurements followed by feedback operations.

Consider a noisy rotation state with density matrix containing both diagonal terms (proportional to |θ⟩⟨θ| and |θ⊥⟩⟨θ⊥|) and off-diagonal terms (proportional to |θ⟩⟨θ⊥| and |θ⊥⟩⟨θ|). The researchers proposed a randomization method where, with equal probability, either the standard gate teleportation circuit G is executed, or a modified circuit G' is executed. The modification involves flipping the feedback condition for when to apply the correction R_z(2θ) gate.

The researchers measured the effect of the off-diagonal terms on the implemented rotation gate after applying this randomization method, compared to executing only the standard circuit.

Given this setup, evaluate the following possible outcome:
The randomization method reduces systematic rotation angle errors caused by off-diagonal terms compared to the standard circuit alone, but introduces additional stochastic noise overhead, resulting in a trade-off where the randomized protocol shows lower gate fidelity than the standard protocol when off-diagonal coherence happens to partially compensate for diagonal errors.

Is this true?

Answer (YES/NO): NO